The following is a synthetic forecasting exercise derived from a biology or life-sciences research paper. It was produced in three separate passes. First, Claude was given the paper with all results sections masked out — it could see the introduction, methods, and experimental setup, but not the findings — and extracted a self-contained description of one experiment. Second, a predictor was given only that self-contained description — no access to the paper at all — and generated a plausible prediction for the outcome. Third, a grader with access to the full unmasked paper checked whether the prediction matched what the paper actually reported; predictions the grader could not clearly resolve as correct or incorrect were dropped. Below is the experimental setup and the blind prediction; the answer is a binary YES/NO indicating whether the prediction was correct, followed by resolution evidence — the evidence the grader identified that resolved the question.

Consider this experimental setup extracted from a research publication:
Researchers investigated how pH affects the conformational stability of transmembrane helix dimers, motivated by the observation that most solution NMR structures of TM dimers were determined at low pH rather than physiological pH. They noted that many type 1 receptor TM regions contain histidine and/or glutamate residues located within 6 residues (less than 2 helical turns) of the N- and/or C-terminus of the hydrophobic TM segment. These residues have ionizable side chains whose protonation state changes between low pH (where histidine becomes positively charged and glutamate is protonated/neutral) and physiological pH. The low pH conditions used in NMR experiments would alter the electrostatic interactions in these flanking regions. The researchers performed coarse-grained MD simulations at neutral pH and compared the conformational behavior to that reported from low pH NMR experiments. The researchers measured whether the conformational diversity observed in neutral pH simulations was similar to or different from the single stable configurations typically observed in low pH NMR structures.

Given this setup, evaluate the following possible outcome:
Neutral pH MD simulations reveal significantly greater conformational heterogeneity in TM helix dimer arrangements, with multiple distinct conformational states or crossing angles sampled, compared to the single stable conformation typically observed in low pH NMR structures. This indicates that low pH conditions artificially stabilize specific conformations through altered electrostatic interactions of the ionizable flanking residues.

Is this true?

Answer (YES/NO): YES